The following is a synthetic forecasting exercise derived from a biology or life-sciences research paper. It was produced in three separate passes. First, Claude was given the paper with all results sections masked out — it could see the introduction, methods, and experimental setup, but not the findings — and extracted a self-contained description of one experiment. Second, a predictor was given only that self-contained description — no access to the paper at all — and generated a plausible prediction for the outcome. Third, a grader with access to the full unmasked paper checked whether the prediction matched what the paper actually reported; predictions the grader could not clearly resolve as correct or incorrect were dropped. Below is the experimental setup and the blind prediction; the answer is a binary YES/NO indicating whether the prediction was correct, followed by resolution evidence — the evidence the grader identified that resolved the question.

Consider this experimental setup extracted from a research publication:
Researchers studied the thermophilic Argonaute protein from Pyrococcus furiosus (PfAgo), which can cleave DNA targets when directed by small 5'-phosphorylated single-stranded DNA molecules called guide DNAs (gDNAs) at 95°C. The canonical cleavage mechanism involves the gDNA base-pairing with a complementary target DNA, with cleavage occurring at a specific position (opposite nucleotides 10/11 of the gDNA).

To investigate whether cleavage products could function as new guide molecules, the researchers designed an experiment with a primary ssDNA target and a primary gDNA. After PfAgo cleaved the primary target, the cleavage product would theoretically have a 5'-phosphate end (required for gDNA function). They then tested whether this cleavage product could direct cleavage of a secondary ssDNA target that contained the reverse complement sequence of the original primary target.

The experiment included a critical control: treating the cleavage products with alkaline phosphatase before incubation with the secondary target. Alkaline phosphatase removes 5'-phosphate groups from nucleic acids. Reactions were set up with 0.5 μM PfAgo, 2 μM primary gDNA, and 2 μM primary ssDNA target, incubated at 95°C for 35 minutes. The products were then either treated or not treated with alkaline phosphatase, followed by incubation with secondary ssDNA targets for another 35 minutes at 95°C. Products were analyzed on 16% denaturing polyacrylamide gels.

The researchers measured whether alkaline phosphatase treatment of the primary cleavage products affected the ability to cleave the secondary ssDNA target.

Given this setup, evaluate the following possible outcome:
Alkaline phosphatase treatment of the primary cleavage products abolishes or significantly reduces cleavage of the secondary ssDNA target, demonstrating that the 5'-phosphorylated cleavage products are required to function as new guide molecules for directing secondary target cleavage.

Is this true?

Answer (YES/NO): YES